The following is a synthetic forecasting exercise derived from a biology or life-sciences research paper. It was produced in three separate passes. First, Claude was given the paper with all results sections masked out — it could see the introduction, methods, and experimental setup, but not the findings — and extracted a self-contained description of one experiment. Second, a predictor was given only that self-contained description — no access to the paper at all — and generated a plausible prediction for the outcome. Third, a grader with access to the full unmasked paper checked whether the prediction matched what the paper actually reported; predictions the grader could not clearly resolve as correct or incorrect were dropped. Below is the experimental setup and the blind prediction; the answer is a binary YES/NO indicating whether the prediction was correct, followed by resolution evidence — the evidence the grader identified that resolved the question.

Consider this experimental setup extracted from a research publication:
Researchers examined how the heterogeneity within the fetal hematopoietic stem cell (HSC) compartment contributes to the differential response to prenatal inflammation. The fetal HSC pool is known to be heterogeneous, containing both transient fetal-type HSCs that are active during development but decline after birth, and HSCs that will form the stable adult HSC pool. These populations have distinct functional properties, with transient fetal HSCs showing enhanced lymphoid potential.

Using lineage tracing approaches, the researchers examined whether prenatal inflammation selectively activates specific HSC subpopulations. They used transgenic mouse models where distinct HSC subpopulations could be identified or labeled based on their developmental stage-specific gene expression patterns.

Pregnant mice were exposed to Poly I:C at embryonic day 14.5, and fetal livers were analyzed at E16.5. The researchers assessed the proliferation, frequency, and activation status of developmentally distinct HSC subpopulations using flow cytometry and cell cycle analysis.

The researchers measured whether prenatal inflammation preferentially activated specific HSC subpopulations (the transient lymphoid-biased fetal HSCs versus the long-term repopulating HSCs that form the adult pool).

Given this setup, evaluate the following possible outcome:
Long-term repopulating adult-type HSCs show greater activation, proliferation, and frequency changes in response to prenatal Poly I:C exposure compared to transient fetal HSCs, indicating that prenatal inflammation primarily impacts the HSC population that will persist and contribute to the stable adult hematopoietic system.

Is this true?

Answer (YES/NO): NO